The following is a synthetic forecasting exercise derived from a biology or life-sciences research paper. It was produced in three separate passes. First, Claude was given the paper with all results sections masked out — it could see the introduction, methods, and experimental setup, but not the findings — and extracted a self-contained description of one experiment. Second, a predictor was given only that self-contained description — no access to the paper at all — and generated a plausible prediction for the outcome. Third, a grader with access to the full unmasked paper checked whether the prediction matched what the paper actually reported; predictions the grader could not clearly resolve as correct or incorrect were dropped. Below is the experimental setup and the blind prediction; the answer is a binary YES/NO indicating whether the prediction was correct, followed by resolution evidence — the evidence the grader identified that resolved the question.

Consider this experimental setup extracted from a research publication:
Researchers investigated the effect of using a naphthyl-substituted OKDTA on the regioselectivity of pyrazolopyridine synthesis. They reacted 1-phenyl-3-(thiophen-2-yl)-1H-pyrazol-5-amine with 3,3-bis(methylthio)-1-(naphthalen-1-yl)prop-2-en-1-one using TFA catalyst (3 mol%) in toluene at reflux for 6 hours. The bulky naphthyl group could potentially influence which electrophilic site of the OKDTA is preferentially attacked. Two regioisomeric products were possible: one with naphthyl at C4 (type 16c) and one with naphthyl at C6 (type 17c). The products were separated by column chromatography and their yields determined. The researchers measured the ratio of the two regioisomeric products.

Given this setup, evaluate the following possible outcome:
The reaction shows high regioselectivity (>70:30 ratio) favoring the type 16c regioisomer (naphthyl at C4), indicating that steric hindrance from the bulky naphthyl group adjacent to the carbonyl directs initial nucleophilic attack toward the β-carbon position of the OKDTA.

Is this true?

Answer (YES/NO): YES